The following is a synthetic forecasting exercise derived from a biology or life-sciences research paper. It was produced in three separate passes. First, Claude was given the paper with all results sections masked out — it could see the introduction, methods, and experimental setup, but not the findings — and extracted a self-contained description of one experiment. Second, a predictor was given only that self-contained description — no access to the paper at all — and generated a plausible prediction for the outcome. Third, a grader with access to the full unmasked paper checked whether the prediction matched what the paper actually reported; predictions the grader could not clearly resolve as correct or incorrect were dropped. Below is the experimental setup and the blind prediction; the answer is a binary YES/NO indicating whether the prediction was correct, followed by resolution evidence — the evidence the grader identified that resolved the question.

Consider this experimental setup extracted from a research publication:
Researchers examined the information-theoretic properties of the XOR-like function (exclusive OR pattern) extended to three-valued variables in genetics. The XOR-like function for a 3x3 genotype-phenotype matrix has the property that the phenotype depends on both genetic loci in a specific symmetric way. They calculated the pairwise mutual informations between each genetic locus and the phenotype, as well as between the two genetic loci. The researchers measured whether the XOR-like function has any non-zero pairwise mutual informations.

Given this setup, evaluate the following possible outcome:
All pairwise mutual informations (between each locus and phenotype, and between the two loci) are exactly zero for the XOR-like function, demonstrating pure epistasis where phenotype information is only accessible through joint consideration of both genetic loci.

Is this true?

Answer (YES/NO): YES